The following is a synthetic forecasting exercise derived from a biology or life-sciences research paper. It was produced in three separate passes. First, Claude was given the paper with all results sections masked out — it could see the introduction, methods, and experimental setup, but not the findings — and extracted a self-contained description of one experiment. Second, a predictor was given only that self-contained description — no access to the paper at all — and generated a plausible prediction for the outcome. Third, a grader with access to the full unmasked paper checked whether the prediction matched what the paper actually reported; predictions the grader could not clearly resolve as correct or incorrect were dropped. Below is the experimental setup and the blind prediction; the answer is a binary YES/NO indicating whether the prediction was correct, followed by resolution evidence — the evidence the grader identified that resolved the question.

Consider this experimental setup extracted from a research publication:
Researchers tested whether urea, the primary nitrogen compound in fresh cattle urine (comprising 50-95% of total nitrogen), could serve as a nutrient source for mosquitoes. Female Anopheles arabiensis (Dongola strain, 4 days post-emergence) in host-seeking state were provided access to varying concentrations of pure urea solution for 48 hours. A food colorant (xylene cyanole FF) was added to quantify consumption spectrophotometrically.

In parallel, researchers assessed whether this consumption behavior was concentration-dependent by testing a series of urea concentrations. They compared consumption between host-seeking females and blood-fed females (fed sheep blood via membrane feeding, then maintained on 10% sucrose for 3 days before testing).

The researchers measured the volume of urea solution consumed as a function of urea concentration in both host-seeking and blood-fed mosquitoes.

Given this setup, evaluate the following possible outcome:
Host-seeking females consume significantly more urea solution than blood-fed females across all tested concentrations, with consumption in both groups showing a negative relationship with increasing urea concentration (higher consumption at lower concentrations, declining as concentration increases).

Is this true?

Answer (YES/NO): NO